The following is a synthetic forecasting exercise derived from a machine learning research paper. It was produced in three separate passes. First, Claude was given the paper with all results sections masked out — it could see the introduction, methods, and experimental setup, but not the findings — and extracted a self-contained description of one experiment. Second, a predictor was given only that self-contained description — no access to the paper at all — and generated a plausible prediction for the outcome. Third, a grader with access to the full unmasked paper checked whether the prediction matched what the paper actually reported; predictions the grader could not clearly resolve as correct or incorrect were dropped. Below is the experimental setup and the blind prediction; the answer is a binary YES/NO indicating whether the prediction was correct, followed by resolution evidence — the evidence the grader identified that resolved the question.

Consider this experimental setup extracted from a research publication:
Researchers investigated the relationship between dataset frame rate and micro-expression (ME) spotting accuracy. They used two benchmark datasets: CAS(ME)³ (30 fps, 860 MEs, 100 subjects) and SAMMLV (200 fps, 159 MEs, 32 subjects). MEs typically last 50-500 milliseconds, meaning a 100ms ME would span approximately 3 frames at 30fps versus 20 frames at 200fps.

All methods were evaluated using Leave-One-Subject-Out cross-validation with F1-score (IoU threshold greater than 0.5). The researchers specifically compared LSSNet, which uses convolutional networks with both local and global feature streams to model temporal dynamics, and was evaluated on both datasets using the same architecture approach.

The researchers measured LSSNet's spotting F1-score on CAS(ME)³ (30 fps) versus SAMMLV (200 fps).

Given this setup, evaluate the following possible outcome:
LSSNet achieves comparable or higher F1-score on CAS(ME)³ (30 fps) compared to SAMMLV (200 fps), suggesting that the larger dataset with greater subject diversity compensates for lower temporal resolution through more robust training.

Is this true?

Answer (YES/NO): NO